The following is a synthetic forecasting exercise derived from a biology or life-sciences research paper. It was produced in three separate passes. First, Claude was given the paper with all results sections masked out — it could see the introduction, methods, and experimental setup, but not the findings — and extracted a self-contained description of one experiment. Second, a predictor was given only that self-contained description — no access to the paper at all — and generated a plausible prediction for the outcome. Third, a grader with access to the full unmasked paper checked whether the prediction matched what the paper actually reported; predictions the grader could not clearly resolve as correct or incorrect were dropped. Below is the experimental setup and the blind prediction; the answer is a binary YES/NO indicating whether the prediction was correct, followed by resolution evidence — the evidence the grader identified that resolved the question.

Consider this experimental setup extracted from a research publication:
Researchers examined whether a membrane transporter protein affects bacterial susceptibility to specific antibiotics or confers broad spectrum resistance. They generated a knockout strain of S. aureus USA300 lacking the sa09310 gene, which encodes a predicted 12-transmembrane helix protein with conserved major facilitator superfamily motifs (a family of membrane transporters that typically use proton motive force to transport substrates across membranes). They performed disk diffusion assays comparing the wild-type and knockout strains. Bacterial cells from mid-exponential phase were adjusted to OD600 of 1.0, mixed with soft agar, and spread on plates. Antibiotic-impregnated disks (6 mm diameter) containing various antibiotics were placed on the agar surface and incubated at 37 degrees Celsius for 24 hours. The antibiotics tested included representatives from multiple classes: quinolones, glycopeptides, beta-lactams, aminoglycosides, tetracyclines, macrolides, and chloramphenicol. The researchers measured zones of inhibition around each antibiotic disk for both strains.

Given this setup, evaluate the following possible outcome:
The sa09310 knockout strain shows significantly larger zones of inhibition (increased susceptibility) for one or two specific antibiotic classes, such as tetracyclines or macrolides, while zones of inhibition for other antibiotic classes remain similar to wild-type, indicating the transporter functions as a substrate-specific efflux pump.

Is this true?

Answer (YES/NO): YES